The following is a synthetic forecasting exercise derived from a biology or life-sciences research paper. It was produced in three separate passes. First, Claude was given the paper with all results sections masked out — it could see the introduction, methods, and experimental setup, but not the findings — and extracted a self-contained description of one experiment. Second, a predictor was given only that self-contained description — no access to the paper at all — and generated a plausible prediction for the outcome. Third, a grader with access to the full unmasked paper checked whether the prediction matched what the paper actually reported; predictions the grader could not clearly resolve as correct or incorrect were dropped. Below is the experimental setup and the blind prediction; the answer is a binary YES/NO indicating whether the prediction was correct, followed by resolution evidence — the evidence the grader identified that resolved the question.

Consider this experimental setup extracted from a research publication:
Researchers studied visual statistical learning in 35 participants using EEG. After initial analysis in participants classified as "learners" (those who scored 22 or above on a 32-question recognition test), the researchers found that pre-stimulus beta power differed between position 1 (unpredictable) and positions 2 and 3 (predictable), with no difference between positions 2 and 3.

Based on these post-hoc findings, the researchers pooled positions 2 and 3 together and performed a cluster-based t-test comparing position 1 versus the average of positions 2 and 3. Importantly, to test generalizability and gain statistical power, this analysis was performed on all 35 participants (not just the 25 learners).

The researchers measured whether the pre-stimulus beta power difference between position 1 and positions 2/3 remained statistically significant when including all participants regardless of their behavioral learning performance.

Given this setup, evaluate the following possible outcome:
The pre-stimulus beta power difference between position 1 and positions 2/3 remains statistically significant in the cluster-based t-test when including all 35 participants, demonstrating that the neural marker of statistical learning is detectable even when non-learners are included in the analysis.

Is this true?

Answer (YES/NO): YES